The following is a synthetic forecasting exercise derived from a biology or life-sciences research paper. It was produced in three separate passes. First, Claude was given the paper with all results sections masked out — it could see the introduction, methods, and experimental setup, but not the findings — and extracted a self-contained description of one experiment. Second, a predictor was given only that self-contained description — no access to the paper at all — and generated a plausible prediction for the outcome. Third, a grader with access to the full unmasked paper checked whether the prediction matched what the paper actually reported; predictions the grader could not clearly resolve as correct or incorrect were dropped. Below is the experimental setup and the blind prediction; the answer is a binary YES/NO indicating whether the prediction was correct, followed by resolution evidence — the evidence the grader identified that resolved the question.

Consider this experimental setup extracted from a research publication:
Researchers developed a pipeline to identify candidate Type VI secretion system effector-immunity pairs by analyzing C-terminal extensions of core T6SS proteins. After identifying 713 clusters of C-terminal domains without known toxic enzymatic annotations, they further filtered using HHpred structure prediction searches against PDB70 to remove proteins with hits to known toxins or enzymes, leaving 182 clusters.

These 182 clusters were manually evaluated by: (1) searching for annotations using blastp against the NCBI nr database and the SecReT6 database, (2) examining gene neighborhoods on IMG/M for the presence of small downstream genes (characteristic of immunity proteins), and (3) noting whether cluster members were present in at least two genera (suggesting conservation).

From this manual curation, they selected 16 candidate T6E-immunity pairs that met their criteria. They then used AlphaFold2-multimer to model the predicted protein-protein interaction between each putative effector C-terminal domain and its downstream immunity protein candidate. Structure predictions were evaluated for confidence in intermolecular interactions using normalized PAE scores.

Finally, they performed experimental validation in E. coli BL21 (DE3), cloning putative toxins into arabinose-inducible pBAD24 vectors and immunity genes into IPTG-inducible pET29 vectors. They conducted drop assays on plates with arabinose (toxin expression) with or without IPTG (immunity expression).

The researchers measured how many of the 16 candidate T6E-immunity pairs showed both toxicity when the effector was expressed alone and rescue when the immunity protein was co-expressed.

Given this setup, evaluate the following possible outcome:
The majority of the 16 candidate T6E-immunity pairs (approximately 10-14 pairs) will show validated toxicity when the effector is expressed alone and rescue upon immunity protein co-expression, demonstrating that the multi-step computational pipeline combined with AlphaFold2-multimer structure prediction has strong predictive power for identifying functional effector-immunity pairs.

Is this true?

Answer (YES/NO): NO